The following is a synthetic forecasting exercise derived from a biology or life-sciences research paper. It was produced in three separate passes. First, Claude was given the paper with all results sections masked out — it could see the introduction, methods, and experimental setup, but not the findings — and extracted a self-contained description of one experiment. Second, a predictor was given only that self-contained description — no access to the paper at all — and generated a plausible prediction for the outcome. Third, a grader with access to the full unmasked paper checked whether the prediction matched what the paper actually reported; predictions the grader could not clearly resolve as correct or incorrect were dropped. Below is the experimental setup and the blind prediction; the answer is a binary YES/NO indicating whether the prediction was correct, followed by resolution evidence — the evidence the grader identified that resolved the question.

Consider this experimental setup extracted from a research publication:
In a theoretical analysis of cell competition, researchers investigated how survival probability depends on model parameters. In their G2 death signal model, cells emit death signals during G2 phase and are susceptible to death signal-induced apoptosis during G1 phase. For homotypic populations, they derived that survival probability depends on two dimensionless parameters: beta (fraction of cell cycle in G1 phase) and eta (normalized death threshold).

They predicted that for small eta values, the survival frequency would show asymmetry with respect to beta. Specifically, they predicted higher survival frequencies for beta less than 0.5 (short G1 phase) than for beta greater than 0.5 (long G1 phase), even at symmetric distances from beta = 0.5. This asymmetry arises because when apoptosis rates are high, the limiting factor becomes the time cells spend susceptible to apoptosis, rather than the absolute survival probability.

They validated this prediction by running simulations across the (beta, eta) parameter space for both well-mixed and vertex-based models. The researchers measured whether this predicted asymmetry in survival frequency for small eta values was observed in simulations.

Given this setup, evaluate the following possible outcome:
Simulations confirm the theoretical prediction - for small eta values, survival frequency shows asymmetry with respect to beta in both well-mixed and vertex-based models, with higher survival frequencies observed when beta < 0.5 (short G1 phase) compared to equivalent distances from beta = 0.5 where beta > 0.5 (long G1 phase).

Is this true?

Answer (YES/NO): YES